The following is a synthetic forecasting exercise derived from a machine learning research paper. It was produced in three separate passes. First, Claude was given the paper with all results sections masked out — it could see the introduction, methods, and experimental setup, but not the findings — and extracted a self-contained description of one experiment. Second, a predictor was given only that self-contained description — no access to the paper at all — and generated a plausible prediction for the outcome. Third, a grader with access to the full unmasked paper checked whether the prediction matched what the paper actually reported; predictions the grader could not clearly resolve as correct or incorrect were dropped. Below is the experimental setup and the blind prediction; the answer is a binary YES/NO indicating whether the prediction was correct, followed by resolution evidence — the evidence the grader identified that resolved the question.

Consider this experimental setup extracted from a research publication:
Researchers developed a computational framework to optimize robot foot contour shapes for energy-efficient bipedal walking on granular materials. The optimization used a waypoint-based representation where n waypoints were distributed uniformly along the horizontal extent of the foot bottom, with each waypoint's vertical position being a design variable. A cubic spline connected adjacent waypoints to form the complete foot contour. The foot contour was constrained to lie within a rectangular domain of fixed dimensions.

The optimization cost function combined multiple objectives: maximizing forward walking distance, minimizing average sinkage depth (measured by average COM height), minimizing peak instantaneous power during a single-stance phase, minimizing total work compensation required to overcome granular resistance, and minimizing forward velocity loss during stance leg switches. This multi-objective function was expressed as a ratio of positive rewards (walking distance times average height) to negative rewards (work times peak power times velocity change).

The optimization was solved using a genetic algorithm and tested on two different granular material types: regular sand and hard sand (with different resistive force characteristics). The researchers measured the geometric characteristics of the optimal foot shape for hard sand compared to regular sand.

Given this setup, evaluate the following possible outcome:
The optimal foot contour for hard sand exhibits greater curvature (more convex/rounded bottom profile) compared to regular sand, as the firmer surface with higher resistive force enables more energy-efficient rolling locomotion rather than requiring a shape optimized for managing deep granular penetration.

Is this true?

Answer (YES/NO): NO